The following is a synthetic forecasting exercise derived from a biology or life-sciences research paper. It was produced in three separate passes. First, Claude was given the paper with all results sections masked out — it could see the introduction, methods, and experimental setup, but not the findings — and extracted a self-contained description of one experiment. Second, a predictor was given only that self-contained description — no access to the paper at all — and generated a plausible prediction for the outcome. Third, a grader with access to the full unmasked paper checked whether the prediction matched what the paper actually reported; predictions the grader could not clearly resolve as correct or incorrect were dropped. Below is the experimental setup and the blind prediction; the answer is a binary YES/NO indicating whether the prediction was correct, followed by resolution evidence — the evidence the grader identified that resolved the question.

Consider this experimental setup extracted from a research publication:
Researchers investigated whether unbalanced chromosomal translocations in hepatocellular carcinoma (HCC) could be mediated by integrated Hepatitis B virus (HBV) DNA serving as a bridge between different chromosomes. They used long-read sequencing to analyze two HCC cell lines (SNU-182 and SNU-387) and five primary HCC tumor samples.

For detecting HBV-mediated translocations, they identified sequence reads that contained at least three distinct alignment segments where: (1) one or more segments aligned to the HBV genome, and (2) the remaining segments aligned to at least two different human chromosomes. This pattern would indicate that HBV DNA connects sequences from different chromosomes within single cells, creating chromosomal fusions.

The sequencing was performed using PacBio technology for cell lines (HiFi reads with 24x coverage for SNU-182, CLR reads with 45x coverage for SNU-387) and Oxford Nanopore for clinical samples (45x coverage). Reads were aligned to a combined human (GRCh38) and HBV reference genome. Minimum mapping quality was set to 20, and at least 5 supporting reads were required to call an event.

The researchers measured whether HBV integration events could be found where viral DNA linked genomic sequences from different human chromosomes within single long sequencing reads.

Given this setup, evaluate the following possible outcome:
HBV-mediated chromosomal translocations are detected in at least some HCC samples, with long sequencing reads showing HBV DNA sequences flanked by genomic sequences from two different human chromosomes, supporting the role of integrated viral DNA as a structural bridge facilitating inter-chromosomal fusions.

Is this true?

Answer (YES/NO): YES